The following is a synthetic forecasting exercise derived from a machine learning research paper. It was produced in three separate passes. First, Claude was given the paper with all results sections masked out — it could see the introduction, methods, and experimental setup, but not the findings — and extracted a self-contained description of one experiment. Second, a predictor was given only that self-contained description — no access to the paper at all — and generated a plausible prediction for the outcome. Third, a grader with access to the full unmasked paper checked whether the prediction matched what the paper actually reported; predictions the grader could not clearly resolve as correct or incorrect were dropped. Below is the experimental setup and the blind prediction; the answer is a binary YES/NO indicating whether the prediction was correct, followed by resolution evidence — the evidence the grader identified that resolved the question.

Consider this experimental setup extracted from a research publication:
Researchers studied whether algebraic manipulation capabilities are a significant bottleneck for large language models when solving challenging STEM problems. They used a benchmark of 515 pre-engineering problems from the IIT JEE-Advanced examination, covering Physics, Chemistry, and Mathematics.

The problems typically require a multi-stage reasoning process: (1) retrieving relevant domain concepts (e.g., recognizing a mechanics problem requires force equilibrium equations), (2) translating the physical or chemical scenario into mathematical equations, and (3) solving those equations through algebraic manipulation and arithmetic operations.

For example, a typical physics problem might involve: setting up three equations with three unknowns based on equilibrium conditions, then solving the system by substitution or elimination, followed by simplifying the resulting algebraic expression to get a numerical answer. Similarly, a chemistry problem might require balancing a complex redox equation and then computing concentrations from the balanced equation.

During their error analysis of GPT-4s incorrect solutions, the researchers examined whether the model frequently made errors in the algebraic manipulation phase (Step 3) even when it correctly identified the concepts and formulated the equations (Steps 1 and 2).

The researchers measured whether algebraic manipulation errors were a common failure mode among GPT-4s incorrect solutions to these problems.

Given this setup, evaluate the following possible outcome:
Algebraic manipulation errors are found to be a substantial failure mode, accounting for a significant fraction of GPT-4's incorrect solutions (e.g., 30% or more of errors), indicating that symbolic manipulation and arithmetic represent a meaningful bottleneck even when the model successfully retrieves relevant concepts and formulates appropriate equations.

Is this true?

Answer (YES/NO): YES